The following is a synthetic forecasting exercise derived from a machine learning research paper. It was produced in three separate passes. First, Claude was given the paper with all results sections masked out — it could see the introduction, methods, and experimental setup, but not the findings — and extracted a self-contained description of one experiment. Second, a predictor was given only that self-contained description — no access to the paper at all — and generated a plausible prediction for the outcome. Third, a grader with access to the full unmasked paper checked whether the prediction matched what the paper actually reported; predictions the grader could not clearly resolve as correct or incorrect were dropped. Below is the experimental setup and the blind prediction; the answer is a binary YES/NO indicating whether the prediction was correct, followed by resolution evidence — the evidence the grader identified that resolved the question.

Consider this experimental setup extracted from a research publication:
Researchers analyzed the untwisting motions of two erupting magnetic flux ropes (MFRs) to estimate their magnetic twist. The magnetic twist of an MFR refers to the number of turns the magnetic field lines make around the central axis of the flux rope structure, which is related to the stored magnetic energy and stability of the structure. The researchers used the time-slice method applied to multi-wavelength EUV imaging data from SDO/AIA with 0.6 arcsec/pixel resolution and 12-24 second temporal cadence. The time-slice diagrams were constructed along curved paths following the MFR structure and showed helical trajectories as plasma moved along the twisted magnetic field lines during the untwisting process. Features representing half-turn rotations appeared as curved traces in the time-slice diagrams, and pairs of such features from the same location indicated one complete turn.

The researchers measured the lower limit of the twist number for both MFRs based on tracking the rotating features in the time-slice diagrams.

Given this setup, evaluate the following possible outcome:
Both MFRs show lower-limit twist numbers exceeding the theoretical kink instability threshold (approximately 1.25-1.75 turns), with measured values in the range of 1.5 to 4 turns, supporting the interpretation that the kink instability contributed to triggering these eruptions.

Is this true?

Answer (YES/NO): NO